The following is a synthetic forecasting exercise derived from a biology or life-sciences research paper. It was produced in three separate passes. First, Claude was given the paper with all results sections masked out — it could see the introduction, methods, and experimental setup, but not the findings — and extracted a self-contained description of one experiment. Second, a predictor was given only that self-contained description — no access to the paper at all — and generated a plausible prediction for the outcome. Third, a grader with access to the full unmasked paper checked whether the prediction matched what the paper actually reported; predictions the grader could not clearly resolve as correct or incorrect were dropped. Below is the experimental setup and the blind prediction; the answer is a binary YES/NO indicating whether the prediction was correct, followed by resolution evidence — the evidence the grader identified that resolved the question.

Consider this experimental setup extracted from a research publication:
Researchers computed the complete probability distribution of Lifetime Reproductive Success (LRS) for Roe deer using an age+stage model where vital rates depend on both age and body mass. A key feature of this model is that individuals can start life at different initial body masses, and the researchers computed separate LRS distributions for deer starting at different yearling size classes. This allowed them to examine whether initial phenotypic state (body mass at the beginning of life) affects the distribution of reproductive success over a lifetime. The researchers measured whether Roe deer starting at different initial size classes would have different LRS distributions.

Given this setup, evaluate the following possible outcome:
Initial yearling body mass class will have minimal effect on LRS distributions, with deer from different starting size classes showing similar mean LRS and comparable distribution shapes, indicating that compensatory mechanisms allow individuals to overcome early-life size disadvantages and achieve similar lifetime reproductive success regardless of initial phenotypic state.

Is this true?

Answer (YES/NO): NO